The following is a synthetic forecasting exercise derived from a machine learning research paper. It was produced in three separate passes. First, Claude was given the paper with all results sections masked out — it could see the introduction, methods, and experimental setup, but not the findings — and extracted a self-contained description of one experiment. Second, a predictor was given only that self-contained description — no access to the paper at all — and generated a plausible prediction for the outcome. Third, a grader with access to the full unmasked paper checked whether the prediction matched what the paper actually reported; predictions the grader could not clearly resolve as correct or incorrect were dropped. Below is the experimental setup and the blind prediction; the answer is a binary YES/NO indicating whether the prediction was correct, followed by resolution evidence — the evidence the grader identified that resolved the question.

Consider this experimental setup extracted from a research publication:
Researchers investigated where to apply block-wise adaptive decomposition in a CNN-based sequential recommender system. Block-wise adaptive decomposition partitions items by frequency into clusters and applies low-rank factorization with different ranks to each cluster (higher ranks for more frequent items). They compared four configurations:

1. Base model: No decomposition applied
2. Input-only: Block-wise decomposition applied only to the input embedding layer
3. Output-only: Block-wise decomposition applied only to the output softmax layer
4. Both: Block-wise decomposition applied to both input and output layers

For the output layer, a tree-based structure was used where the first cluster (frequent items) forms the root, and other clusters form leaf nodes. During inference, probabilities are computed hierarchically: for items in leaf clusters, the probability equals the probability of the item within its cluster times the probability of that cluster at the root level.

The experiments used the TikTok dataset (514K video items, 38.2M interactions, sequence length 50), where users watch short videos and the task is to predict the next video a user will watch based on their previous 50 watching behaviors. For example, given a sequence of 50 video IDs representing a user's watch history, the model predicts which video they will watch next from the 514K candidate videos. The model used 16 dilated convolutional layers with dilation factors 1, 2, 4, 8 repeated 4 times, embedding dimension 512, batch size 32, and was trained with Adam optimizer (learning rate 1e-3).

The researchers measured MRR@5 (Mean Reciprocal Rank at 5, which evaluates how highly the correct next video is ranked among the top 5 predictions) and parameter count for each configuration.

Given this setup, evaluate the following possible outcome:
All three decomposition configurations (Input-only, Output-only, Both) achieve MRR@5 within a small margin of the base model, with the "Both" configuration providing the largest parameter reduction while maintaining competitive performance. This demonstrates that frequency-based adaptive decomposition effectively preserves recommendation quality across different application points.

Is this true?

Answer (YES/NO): YES